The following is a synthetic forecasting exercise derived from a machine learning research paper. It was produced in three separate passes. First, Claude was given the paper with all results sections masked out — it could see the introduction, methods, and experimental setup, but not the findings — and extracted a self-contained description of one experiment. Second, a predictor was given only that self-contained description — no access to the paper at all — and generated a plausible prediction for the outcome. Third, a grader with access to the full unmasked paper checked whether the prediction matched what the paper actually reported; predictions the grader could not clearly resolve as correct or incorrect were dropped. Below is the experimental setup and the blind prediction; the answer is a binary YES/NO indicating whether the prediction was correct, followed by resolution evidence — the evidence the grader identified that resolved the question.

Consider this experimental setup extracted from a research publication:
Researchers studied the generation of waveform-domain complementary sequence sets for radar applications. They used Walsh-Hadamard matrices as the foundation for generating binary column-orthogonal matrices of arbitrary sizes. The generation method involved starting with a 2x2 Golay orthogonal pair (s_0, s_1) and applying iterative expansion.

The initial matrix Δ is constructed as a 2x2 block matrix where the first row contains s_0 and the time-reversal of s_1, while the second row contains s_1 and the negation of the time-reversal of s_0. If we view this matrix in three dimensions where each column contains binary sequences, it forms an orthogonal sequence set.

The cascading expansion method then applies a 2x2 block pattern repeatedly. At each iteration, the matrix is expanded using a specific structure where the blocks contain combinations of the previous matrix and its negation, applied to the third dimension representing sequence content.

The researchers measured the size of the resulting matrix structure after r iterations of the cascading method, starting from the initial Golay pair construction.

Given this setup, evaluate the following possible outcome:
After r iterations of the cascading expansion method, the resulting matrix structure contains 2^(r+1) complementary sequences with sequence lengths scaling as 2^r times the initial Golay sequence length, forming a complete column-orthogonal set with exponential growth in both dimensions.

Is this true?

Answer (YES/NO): NO